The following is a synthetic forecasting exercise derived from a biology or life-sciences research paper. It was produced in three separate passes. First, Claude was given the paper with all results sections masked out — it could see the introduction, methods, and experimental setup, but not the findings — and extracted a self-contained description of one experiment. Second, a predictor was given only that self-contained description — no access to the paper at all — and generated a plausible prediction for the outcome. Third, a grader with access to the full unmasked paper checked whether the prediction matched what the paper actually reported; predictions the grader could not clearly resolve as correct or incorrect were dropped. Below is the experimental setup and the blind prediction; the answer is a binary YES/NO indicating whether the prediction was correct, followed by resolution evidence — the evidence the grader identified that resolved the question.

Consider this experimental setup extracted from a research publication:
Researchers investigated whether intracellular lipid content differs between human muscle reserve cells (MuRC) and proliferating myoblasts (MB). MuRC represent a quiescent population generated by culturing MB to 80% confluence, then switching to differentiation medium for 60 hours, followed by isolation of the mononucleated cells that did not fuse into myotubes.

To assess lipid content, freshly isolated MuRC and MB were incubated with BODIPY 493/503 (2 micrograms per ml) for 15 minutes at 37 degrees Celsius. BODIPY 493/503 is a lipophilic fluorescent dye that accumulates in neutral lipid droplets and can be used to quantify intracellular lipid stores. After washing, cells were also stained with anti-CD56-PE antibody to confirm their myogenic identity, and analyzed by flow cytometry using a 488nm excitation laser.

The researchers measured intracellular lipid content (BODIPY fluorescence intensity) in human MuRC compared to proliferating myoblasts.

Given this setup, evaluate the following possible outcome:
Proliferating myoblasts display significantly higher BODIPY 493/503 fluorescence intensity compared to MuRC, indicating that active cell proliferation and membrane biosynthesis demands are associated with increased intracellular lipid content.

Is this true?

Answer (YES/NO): NO